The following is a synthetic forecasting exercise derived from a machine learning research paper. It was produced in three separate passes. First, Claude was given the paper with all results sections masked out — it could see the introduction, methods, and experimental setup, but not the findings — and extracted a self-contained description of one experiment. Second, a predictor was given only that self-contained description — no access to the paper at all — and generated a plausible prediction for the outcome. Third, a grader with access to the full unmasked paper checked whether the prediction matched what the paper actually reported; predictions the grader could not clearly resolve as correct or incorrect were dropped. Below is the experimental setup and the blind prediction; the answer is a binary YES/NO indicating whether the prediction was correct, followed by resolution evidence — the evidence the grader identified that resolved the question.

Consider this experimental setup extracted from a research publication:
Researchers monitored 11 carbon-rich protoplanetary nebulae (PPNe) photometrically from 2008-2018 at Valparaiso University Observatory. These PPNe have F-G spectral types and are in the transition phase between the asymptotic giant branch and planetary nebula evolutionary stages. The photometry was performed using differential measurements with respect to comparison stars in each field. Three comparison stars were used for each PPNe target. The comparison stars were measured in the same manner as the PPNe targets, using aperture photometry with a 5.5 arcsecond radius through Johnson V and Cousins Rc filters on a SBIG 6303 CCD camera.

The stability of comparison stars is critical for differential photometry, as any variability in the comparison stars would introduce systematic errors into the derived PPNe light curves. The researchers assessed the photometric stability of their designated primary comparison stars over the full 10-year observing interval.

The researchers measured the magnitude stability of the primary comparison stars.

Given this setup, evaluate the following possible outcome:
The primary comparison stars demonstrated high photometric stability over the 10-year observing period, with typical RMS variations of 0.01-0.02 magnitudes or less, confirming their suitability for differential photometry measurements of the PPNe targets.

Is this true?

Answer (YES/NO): YES